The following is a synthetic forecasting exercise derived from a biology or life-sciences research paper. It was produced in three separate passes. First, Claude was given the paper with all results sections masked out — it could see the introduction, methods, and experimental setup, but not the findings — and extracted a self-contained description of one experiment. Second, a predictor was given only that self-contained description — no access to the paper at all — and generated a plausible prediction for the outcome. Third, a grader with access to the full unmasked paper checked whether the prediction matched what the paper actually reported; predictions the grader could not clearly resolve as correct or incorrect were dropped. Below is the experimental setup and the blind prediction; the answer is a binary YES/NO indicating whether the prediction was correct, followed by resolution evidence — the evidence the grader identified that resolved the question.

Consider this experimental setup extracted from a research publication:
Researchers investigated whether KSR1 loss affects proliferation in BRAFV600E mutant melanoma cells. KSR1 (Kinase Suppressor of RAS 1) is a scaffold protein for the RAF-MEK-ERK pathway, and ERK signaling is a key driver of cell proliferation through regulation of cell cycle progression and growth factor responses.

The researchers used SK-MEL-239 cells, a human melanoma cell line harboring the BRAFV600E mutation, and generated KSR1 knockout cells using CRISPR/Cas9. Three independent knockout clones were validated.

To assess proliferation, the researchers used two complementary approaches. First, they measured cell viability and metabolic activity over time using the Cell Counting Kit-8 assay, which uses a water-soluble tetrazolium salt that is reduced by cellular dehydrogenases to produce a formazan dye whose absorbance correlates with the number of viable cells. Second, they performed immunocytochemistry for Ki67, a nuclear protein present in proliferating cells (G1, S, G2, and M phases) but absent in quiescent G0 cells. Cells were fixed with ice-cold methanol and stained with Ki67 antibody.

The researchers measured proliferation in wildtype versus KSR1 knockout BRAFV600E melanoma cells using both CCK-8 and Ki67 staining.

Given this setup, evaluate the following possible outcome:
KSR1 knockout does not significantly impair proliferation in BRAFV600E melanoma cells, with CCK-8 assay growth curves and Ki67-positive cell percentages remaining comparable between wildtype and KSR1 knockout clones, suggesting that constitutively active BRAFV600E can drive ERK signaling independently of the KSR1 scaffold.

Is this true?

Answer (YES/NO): NO